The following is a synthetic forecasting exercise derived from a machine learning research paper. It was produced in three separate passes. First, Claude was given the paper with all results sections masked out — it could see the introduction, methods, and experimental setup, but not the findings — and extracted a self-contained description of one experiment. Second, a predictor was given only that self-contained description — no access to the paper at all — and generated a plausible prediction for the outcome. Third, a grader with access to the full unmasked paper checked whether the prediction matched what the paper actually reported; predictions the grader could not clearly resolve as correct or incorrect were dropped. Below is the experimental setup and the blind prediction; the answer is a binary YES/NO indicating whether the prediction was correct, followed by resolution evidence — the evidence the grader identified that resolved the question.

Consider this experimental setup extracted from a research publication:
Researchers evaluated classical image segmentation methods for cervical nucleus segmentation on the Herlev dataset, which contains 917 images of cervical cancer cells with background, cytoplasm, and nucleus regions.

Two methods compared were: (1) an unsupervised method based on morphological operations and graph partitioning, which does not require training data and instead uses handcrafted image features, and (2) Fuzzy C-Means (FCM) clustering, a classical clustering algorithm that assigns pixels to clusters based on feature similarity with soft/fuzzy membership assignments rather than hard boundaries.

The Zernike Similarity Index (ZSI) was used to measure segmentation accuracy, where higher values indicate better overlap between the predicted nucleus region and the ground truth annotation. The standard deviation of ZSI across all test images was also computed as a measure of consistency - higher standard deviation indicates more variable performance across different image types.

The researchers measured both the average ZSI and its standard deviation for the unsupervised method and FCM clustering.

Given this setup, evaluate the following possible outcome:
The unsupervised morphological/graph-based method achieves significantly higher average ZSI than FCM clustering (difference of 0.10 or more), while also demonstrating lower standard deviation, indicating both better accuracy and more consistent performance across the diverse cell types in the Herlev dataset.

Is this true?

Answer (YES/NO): NO